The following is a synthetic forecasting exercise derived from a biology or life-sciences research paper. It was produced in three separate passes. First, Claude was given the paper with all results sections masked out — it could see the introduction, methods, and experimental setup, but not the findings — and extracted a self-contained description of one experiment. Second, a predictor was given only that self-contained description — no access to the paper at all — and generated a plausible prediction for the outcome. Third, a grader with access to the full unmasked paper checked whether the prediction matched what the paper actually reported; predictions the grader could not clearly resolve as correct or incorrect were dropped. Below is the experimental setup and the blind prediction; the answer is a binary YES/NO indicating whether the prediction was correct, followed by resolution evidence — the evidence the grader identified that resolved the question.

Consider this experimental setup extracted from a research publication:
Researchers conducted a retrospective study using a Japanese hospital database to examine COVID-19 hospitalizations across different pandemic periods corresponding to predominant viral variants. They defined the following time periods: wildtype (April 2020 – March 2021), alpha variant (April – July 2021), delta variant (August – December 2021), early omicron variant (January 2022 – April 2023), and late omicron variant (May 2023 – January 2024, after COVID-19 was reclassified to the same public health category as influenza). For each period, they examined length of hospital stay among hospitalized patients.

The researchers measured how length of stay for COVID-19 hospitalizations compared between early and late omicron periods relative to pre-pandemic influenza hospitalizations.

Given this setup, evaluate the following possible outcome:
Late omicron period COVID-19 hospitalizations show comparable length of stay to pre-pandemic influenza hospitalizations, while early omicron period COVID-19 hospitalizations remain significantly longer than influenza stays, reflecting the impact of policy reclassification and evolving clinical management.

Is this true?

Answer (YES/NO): NO